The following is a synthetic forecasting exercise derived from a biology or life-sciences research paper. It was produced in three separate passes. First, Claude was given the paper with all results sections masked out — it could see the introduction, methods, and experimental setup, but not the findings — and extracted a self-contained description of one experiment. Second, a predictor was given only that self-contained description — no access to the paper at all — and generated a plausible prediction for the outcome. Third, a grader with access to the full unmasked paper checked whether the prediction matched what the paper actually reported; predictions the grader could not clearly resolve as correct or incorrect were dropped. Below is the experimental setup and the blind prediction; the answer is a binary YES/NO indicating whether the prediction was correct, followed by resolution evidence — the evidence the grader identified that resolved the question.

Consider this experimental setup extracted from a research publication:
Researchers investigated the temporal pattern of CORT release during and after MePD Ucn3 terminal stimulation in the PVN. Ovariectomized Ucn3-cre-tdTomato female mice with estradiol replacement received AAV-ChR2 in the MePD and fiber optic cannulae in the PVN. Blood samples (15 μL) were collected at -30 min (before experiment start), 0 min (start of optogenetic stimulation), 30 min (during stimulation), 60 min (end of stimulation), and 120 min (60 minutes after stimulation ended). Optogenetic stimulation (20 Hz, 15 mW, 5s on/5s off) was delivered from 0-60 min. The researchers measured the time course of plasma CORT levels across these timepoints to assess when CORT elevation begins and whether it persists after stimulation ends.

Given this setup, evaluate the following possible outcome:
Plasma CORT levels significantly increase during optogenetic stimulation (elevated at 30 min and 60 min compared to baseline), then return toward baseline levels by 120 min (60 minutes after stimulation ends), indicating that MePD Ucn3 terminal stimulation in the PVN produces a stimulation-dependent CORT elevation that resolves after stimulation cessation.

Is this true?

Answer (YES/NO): YES